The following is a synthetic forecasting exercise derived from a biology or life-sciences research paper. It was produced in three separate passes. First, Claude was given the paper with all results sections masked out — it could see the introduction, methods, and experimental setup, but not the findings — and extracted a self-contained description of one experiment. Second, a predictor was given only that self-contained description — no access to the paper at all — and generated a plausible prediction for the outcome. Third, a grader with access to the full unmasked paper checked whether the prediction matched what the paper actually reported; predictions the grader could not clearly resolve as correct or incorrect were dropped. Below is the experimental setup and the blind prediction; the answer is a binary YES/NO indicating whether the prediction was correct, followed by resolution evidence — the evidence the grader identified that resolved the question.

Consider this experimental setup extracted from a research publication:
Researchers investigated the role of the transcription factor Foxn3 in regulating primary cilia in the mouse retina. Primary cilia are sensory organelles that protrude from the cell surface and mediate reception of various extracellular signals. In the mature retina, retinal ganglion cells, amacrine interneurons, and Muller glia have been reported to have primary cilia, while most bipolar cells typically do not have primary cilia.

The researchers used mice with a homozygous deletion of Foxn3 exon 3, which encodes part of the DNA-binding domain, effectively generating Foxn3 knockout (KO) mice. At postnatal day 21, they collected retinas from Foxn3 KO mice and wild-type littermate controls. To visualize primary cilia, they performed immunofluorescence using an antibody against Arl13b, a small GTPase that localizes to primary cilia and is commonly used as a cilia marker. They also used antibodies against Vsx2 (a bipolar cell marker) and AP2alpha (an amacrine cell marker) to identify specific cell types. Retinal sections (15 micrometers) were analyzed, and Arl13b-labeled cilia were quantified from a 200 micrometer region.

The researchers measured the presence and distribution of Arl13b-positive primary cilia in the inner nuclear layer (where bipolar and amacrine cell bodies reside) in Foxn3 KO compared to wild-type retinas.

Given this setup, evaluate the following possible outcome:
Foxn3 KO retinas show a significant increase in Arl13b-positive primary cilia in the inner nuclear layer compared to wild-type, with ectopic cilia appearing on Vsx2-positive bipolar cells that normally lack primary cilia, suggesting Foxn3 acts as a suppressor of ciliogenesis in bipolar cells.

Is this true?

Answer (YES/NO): YES